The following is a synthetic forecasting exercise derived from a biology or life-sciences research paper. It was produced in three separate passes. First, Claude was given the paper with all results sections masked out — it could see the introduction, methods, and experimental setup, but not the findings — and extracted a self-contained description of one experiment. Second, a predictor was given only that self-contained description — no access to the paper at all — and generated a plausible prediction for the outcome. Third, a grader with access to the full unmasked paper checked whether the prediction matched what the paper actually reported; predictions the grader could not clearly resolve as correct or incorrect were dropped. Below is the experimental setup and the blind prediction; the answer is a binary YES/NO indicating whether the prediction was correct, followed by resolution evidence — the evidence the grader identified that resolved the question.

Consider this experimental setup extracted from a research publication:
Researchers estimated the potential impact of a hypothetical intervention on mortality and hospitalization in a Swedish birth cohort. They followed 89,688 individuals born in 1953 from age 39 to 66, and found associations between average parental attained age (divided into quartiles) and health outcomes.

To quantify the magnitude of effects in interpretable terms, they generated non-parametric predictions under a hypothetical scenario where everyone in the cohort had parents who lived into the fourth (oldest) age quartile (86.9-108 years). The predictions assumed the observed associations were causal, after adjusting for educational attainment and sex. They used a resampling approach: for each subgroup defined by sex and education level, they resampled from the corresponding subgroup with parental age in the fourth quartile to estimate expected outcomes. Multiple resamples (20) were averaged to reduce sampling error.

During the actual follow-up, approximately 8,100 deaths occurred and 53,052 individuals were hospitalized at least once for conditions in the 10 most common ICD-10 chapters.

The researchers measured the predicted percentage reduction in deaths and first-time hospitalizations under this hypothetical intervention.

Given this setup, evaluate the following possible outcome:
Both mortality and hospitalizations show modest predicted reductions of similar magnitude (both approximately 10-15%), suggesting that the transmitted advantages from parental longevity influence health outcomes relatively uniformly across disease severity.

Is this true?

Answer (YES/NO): NO